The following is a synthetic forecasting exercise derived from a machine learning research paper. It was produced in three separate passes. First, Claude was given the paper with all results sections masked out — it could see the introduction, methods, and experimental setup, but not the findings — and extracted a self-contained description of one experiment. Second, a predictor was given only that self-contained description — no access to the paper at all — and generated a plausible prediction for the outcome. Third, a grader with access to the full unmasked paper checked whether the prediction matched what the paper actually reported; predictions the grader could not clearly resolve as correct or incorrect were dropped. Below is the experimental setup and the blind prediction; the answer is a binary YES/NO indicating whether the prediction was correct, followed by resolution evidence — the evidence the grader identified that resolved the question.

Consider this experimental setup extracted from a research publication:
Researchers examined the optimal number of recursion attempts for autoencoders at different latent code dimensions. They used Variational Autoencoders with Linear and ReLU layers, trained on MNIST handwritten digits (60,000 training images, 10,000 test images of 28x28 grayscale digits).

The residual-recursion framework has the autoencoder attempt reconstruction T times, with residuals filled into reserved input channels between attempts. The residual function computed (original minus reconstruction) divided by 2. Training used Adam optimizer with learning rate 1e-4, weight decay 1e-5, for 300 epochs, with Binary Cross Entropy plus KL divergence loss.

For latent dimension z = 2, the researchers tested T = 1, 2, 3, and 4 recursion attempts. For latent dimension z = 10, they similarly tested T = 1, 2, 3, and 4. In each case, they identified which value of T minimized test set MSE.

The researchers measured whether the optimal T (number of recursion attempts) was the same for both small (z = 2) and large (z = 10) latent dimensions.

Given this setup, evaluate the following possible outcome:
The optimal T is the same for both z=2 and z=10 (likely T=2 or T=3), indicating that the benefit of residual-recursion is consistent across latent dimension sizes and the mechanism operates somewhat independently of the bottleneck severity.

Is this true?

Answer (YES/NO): NO